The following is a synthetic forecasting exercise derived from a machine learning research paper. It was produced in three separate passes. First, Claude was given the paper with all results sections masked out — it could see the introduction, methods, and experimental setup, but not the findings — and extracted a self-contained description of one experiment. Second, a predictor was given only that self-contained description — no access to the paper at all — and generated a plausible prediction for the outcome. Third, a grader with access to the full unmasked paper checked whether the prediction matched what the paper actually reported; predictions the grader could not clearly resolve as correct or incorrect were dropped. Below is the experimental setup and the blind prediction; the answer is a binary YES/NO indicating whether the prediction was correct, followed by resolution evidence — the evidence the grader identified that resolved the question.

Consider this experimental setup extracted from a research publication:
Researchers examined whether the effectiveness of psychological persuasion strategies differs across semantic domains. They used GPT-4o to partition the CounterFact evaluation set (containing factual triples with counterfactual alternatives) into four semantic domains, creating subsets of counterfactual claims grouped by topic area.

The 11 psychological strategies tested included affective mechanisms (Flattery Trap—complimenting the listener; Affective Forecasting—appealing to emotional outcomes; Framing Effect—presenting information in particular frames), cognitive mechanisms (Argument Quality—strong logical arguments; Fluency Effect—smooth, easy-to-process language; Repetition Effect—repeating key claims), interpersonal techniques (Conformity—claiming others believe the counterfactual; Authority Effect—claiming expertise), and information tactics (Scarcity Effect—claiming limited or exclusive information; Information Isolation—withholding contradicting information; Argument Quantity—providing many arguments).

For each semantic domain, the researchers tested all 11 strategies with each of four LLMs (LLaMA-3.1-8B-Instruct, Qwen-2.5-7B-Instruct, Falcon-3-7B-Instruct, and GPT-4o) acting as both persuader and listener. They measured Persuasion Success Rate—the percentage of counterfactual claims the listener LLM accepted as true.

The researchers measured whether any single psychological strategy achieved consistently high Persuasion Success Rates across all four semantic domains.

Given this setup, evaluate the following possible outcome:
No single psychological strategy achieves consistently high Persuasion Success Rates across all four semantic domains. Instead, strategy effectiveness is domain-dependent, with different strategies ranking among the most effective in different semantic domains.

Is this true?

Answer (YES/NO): NO